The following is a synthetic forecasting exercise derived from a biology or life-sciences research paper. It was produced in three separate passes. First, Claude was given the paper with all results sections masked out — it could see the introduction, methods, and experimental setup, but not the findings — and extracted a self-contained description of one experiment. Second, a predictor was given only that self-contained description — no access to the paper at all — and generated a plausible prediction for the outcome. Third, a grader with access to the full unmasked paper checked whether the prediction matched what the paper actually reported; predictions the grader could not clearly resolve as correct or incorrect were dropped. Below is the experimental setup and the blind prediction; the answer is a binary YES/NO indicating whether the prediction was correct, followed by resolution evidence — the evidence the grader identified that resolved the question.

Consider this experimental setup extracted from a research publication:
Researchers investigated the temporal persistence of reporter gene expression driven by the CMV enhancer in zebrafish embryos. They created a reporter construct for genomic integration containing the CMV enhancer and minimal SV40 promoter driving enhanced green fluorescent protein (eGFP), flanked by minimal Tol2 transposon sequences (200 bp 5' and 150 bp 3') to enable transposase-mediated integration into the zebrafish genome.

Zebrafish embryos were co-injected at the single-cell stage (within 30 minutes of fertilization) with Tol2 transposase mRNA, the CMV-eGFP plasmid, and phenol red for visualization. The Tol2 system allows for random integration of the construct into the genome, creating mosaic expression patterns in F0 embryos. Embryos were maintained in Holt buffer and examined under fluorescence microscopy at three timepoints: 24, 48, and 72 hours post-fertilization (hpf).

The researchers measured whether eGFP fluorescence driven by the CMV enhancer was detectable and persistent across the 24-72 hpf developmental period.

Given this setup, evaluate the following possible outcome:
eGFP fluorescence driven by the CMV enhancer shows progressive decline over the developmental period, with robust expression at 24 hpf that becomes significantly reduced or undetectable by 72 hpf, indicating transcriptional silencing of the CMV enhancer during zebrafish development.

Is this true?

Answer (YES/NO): NO